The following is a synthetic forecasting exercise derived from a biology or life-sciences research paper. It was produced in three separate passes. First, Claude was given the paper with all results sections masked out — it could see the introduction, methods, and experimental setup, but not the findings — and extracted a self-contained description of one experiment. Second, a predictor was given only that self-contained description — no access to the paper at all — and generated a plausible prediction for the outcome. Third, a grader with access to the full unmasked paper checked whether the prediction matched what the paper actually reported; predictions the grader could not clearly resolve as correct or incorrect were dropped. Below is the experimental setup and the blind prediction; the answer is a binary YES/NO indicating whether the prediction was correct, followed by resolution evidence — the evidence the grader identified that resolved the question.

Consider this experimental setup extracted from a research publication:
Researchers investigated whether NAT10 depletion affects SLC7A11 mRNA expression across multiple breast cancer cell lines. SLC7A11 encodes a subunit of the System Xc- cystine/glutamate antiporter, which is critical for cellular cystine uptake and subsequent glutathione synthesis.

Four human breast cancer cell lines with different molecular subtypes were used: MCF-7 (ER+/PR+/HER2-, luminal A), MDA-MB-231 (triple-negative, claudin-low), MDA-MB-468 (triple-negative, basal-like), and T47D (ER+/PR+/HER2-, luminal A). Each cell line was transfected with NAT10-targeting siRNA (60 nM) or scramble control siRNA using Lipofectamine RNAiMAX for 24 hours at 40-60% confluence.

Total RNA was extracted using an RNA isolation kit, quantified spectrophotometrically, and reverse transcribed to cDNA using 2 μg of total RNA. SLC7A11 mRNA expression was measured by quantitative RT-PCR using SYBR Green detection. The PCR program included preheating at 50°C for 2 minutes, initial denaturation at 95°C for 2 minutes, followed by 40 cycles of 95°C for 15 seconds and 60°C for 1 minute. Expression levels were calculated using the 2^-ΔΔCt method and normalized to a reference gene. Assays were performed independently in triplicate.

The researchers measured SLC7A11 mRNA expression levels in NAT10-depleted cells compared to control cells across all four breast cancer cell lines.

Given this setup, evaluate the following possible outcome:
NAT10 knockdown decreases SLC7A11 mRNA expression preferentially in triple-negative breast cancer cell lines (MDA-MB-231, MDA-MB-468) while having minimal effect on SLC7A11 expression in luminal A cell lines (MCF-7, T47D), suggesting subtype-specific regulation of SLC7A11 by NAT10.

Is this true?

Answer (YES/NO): NO